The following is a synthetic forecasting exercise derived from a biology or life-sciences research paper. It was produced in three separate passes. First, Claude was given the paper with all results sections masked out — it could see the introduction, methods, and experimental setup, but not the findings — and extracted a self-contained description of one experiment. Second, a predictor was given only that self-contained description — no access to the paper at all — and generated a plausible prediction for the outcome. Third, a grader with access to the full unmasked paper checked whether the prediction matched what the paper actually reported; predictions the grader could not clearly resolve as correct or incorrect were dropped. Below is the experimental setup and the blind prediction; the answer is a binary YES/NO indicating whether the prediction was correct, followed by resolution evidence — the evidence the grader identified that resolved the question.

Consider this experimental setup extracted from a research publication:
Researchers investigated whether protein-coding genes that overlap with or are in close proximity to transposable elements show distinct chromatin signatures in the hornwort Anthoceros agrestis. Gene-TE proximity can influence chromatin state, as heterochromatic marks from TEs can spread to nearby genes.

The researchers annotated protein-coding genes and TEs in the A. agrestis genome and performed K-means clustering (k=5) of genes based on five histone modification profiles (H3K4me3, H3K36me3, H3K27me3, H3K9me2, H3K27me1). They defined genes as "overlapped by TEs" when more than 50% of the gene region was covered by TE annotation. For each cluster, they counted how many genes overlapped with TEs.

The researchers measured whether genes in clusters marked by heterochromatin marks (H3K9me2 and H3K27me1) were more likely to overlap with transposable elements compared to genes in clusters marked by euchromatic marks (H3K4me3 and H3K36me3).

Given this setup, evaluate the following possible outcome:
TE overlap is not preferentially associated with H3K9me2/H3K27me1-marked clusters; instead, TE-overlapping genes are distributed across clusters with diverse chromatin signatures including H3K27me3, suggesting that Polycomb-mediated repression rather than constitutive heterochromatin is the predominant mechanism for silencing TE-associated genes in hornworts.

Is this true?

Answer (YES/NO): NO